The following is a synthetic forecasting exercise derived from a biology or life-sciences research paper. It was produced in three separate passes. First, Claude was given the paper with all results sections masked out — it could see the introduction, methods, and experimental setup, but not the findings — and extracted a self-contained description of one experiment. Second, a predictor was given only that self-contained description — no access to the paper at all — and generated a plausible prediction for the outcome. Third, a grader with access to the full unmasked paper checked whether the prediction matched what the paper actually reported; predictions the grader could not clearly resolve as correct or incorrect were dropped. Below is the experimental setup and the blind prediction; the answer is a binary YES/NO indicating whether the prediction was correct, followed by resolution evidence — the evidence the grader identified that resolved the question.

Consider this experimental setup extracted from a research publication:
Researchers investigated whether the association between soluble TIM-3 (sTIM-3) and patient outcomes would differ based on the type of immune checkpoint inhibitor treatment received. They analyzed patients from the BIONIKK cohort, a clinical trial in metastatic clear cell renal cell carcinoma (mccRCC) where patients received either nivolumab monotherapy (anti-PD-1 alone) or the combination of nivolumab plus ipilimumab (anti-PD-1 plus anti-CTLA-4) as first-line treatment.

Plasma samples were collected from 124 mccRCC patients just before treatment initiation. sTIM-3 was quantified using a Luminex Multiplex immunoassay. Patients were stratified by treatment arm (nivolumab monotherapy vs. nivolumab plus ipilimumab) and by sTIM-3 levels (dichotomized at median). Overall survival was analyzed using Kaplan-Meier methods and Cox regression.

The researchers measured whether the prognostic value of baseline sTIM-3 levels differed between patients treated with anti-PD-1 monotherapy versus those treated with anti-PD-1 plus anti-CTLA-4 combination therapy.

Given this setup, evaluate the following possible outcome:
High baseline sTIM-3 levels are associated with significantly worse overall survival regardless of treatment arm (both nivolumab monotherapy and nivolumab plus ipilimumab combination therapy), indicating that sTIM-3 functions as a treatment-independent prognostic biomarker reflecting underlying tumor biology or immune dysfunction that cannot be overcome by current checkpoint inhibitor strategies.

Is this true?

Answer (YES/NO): NO